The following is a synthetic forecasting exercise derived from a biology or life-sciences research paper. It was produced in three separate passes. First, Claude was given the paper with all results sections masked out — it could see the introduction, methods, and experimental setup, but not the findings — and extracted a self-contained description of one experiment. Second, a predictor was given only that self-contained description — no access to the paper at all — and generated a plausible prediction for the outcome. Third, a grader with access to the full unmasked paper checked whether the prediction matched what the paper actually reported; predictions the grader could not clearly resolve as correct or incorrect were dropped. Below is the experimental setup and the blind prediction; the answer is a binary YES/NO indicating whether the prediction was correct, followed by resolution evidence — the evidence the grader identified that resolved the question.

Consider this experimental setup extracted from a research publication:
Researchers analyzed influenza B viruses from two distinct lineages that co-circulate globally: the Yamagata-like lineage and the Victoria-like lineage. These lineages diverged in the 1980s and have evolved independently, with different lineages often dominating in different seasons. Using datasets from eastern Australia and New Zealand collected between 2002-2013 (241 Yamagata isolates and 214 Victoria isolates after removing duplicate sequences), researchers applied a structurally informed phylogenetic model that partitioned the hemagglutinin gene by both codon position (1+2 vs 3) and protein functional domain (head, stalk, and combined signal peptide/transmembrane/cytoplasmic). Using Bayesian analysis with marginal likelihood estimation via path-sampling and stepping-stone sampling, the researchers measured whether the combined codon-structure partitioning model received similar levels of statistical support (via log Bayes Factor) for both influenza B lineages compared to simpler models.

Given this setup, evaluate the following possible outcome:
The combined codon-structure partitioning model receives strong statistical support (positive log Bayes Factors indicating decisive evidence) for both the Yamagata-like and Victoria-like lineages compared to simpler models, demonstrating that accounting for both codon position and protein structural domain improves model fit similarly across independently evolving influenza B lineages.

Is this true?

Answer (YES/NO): YES